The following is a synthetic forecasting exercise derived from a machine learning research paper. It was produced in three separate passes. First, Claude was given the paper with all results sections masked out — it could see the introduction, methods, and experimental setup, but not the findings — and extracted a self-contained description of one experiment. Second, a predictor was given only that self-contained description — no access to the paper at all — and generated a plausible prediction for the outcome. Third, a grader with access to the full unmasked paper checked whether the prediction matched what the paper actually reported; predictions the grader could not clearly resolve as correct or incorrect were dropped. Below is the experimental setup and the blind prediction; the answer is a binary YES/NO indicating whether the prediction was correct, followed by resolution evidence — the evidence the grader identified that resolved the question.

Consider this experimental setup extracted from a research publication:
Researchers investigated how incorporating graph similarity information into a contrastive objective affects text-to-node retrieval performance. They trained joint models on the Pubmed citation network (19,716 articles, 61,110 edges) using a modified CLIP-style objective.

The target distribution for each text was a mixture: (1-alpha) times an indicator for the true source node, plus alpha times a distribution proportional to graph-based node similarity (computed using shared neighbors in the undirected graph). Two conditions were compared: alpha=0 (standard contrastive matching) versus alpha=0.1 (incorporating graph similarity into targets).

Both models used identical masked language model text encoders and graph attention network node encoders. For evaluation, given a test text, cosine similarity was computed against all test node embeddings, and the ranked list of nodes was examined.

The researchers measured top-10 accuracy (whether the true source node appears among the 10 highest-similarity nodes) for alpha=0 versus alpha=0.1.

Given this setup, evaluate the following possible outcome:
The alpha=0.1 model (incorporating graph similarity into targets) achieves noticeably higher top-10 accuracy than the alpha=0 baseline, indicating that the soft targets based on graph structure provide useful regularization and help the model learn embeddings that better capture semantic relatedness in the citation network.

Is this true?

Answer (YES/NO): YES